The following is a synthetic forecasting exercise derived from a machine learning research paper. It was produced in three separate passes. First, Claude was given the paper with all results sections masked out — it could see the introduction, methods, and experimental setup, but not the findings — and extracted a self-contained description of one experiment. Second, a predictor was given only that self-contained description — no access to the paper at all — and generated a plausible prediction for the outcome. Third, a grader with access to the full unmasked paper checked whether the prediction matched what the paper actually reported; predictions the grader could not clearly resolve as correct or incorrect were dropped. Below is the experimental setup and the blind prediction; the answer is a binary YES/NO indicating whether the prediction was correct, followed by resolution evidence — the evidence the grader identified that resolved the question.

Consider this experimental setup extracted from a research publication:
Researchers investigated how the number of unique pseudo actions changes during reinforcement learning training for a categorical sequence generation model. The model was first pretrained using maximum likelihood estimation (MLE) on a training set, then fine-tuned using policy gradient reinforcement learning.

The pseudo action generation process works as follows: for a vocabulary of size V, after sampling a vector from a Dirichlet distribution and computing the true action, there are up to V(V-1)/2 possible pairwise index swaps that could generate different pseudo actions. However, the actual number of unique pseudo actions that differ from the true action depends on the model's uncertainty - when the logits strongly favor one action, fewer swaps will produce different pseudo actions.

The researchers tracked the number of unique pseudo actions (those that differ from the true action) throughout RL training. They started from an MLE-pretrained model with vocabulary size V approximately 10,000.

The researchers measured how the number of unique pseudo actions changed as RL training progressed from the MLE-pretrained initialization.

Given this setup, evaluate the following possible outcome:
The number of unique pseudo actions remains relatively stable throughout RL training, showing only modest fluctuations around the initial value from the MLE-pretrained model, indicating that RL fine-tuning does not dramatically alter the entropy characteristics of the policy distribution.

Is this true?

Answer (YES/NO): NO